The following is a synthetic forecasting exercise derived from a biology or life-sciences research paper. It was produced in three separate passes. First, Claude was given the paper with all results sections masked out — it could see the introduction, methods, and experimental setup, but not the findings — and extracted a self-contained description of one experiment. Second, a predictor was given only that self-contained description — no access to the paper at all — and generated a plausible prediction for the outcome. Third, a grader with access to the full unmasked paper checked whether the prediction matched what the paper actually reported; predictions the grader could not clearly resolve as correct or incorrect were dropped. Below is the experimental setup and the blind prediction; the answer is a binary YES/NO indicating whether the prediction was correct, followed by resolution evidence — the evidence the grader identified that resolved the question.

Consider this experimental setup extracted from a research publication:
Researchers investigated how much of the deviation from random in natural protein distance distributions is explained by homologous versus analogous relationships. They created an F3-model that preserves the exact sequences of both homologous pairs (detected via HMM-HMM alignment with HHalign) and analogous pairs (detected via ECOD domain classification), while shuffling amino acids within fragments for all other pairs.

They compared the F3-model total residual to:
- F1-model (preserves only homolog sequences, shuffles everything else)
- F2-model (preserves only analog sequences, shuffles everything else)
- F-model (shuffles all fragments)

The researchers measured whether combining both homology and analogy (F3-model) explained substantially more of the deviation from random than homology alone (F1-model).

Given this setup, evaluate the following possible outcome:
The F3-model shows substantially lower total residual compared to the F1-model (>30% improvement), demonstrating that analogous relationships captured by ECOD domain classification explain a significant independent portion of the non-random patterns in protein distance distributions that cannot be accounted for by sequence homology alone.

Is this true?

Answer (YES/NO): YES